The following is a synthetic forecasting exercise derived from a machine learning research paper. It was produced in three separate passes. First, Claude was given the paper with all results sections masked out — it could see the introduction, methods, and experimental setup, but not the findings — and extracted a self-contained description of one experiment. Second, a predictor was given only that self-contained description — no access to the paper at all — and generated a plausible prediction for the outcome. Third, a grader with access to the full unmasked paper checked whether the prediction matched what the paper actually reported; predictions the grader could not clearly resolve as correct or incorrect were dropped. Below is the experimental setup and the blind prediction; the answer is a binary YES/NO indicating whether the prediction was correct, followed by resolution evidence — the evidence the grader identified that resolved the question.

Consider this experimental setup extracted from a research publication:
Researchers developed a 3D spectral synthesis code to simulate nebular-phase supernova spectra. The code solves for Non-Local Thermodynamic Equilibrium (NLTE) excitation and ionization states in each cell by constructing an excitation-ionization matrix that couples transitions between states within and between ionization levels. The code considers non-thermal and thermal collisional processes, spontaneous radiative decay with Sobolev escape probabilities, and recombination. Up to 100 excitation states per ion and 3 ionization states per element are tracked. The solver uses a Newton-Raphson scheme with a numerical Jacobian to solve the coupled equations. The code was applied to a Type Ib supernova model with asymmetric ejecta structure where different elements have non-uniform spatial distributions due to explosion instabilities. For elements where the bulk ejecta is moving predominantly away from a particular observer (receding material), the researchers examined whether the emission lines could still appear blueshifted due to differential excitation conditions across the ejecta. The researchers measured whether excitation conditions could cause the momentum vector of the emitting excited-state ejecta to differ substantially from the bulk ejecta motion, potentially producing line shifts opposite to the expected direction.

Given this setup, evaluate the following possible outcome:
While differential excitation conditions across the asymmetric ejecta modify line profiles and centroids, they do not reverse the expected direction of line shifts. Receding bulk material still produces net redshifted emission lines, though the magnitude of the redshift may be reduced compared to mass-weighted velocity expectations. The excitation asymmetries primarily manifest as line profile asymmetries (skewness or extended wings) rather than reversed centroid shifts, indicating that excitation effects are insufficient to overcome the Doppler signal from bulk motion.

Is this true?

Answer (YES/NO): NO